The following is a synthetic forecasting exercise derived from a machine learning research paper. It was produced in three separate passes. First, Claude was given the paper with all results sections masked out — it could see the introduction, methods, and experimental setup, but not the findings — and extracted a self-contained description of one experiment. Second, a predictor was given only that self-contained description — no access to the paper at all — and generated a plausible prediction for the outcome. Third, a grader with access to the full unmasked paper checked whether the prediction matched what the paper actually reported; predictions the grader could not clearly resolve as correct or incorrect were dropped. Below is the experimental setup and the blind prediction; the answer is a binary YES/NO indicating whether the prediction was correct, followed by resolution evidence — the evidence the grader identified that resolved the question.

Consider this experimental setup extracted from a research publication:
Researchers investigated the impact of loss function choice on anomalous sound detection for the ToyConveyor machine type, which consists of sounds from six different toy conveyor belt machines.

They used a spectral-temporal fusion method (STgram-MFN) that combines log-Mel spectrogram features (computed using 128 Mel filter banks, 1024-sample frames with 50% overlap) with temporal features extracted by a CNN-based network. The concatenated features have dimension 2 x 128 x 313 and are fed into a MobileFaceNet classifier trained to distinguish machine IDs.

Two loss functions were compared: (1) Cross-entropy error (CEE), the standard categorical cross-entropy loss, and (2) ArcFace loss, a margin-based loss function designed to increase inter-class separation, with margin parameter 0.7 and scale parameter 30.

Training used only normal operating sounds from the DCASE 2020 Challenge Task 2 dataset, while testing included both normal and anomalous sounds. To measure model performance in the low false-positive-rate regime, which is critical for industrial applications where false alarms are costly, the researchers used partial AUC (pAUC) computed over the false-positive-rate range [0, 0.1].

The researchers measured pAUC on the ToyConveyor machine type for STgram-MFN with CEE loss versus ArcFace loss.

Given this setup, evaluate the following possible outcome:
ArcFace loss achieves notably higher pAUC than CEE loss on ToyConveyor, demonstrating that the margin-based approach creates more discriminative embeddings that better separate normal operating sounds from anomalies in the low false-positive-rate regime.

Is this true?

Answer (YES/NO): NO